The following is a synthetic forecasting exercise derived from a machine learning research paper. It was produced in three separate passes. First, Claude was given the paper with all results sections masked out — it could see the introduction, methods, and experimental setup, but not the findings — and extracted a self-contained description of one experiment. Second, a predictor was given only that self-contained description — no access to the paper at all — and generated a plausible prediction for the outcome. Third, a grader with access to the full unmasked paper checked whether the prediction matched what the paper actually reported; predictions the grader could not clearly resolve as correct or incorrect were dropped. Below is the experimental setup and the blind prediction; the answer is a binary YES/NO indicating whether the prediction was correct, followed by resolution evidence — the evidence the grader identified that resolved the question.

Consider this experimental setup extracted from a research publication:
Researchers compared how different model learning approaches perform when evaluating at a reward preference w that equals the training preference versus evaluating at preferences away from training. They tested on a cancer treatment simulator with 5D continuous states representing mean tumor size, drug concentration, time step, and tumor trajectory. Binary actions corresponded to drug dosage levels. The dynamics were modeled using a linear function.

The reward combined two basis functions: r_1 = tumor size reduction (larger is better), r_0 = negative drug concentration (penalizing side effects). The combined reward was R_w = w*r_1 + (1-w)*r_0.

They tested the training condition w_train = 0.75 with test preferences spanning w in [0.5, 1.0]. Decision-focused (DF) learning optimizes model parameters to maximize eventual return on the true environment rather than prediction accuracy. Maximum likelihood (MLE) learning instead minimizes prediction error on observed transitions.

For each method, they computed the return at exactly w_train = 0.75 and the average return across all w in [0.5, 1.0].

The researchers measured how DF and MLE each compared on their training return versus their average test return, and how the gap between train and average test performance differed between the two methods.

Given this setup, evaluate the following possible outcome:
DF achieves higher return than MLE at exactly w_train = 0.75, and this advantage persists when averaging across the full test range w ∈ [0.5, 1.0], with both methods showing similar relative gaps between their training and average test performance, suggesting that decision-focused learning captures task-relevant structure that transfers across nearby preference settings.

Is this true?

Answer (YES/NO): NO